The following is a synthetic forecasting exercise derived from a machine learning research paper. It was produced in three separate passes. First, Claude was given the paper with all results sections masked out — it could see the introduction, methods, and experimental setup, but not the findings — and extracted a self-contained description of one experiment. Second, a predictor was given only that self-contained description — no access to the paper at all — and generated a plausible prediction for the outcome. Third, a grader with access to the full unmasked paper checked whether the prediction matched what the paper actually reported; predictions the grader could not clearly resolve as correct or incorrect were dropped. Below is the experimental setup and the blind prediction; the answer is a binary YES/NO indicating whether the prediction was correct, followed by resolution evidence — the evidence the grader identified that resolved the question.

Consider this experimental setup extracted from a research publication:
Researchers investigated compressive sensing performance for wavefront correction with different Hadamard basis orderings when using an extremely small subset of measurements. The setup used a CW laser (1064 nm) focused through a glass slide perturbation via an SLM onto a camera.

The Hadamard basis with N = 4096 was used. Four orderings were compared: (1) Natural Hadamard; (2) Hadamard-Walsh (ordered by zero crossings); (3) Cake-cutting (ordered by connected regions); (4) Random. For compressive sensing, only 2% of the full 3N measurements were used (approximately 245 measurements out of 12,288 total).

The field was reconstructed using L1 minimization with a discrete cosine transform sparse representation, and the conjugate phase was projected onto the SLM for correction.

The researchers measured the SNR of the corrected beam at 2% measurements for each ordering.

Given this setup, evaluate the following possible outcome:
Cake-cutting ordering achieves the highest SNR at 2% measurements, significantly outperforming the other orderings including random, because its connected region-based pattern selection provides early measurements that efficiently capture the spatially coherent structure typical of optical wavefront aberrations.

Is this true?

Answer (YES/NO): NO